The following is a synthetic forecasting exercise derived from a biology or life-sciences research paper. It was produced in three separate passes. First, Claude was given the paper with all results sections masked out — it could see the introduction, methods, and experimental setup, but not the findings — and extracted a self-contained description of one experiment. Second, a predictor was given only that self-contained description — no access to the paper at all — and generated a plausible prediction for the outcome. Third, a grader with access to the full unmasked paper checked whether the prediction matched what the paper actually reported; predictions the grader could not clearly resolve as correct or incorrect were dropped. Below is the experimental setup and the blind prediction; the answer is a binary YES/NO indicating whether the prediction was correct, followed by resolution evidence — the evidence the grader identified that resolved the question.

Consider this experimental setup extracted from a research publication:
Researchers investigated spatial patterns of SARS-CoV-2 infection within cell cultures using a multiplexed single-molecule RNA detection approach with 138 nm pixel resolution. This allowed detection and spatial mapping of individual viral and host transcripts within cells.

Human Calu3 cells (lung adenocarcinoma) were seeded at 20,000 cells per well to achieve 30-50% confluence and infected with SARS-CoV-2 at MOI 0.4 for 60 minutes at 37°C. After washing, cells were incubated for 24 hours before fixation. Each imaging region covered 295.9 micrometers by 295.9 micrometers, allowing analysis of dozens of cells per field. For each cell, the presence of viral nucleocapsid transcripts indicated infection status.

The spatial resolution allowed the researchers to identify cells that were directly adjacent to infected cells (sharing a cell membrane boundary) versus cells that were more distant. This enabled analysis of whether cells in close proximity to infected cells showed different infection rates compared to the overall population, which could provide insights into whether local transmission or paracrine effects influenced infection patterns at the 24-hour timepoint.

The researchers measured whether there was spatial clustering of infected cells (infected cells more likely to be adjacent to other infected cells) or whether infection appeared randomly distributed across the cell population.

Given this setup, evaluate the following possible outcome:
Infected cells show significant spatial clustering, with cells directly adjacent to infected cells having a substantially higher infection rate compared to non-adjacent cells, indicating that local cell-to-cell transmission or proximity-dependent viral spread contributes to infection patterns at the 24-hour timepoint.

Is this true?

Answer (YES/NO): YES